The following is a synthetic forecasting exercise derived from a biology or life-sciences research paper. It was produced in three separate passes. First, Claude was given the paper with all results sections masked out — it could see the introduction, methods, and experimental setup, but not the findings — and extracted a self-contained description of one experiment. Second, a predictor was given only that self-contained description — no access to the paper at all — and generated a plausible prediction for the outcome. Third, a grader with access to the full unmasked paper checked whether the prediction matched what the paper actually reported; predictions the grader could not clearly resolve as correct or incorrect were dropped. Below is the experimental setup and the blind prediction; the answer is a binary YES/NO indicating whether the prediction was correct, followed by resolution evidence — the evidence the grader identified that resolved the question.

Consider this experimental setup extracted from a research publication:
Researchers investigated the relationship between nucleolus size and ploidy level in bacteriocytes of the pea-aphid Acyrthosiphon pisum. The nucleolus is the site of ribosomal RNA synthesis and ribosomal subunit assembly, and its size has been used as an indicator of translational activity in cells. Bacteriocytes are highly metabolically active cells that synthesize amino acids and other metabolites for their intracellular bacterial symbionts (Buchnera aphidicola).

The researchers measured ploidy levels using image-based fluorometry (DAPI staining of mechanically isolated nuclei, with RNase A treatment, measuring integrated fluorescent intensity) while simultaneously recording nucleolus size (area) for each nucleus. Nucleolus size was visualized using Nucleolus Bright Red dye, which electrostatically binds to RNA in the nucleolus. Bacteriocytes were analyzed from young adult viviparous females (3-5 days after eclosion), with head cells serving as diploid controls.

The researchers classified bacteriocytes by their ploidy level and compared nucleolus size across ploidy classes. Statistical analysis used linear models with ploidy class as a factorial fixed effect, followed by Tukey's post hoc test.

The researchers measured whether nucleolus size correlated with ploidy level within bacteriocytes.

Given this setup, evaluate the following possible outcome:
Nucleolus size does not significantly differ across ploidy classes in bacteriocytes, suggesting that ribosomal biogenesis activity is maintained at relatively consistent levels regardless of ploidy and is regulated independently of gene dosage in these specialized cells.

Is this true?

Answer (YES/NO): NO